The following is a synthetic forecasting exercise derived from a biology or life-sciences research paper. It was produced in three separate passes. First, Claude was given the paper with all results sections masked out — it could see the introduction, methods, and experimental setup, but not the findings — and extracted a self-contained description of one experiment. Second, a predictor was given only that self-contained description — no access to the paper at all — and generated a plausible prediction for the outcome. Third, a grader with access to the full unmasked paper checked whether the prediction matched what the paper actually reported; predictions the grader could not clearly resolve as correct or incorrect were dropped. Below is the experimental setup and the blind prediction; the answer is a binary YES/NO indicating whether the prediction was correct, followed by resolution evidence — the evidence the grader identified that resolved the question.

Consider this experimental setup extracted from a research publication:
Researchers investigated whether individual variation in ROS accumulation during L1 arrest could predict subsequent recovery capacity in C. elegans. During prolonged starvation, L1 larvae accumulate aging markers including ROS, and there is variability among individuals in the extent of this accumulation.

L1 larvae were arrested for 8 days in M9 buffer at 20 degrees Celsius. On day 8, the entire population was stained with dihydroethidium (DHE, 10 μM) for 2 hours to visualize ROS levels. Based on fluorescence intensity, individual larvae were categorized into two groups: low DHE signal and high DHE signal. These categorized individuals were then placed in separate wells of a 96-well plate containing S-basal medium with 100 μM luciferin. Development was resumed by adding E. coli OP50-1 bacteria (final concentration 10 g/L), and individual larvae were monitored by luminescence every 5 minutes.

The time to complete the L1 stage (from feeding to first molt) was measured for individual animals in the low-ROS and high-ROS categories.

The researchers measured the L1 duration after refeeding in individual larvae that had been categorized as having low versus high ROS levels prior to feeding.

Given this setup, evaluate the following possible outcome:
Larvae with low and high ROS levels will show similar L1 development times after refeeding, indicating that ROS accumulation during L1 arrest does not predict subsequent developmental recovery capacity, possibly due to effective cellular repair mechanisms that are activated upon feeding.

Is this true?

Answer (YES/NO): NO